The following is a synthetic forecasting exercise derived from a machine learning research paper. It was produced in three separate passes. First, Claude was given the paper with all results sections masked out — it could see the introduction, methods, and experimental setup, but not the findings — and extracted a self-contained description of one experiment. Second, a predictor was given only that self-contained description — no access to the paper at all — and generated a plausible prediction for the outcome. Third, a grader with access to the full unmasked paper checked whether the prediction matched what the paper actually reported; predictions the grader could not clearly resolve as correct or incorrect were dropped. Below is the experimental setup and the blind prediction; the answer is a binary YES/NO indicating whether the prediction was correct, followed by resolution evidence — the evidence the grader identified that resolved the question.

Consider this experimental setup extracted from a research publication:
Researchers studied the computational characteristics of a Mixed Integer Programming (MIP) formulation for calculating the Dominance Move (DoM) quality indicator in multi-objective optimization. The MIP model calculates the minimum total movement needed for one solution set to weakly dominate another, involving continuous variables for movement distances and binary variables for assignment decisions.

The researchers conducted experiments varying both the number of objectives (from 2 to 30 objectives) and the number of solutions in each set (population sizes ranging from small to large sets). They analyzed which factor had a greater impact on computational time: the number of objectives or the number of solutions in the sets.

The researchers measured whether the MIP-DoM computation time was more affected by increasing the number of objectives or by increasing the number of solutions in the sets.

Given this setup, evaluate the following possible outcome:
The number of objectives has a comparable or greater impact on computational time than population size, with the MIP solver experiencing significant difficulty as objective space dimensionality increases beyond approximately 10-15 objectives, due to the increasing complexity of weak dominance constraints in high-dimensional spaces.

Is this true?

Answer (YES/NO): NO